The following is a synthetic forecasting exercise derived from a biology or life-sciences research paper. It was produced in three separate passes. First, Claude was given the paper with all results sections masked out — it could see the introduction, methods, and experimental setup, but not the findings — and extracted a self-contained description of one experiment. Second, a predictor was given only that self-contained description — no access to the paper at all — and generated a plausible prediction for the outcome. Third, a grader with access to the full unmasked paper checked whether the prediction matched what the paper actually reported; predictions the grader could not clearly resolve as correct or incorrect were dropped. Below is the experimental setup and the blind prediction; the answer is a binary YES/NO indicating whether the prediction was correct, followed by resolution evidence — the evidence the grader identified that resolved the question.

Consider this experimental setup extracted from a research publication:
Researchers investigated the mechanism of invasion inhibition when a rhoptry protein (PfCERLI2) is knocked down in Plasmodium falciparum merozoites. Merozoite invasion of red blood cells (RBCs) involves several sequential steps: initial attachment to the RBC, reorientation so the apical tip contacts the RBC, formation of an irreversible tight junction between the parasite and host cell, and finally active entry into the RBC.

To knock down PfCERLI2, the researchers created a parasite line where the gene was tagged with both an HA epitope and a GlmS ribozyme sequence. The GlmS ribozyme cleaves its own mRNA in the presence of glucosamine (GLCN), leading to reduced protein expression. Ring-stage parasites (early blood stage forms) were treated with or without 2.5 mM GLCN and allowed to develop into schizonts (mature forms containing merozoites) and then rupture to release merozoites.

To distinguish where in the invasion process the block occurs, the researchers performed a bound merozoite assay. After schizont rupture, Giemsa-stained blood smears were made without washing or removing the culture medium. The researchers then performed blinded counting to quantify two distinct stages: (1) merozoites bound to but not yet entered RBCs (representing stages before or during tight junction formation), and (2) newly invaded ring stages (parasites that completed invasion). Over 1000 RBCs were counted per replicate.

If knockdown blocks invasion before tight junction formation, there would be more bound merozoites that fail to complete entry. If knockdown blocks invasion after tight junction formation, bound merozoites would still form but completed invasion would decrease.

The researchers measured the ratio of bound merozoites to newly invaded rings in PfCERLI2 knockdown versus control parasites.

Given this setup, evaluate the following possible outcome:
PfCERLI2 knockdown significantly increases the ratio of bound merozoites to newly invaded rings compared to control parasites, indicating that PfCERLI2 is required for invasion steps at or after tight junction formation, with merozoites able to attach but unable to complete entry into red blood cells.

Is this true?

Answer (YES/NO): YES